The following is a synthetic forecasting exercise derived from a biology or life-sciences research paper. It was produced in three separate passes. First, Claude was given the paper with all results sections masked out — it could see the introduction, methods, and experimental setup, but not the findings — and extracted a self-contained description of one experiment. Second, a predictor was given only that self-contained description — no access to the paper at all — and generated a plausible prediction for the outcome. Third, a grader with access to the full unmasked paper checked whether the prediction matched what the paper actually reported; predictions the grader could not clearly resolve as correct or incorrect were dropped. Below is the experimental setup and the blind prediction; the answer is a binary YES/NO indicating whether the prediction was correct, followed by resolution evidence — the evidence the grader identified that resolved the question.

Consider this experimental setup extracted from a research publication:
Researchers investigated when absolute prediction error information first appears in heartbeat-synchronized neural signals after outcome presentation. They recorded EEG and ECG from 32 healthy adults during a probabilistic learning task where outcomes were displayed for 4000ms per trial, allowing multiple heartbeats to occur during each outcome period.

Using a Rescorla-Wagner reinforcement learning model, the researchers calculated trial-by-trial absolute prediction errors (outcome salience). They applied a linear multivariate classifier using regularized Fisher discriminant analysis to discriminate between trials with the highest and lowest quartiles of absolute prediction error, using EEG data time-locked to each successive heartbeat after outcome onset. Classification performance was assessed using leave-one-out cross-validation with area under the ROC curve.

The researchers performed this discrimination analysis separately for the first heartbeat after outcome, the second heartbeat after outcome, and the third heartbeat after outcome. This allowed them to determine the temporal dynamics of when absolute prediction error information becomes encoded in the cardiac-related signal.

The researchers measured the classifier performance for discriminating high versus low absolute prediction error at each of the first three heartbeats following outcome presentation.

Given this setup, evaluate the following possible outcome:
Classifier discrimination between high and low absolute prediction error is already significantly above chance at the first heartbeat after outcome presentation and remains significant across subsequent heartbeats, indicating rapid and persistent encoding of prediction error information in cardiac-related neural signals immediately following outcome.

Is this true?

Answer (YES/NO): NO